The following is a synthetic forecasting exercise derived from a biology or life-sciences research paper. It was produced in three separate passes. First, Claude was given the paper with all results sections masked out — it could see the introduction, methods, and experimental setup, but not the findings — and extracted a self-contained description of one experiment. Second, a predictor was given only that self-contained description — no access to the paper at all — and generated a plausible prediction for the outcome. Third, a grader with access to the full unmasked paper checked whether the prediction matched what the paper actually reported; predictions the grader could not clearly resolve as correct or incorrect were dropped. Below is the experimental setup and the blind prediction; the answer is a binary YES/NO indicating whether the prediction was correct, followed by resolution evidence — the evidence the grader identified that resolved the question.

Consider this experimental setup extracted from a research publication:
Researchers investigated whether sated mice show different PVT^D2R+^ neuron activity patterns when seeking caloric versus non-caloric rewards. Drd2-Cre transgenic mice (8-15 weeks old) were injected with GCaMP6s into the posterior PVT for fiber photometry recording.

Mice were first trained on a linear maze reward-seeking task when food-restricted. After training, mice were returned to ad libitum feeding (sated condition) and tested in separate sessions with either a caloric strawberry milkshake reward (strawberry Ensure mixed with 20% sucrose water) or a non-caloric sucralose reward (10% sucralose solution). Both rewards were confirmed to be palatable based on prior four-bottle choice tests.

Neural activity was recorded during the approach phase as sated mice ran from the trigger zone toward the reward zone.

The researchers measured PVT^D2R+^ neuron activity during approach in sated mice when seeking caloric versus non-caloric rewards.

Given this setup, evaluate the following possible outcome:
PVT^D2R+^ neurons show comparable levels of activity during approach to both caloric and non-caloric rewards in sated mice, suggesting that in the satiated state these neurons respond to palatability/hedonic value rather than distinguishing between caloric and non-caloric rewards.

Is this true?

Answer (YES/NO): NO